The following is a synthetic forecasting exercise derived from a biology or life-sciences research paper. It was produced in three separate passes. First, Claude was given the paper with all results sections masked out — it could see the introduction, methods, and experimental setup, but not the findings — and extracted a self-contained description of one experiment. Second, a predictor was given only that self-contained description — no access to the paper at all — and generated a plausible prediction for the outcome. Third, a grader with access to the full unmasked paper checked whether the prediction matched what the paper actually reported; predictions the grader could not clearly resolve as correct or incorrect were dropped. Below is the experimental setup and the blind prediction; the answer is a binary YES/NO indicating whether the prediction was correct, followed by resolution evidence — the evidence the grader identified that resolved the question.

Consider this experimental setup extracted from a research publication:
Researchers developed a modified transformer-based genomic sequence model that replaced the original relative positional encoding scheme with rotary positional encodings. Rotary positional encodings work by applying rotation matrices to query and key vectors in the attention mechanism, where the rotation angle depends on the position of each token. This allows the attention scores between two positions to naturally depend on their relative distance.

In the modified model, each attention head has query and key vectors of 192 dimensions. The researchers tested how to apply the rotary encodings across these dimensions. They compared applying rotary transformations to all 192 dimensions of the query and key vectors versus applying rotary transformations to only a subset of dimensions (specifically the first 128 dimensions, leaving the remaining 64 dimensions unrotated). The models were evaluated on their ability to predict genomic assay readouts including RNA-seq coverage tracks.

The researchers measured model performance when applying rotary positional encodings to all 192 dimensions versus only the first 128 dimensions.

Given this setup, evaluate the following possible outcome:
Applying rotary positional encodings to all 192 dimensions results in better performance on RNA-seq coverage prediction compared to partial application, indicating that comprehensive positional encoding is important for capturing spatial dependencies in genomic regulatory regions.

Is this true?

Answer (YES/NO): NO